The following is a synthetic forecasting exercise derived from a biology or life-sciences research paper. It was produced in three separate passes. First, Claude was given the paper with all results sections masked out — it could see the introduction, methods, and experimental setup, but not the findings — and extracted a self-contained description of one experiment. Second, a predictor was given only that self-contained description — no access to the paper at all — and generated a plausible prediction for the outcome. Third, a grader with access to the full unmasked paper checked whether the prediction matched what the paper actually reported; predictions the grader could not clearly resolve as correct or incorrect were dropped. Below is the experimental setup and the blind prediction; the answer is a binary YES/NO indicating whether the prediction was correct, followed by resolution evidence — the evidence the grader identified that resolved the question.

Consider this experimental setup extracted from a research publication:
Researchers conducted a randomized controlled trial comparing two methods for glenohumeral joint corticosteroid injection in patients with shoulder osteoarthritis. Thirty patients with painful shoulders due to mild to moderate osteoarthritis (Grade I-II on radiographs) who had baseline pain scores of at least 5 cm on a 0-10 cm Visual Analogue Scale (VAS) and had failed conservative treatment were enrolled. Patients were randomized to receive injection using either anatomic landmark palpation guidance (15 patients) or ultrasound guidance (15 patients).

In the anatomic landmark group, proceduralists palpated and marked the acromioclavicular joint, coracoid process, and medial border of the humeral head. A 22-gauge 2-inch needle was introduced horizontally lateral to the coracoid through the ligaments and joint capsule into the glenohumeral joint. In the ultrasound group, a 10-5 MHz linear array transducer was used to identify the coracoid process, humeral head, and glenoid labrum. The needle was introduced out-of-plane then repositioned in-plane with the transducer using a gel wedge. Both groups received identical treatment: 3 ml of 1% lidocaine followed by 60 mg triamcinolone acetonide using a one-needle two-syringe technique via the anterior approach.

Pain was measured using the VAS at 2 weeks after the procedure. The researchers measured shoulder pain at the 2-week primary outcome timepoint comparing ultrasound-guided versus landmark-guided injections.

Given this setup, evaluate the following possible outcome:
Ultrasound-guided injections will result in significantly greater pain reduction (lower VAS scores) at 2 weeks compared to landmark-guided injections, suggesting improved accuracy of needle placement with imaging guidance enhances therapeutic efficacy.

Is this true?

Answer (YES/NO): NO